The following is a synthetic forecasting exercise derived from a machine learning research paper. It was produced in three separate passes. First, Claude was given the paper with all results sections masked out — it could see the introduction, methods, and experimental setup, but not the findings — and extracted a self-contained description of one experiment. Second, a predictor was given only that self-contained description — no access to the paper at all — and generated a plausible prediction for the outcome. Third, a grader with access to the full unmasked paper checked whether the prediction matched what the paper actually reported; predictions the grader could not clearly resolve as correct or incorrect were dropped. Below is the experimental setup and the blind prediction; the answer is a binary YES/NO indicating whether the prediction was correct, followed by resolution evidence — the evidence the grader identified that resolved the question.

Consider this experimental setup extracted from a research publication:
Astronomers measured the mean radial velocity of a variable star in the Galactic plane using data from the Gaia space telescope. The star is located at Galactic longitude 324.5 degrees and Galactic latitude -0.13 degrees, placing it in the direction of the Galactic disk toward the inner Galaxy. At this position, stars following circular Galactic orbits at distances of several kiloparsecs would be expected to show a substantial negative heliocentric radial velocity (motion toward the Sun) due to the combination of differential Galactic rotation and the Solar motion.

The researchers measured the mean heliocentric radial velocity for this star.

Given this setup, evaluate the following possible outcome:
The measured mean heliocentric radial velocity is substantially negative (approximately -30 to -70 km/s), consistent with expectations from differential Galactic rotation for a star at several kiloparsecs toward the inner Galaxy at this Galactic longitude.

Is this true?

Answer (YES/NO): NO